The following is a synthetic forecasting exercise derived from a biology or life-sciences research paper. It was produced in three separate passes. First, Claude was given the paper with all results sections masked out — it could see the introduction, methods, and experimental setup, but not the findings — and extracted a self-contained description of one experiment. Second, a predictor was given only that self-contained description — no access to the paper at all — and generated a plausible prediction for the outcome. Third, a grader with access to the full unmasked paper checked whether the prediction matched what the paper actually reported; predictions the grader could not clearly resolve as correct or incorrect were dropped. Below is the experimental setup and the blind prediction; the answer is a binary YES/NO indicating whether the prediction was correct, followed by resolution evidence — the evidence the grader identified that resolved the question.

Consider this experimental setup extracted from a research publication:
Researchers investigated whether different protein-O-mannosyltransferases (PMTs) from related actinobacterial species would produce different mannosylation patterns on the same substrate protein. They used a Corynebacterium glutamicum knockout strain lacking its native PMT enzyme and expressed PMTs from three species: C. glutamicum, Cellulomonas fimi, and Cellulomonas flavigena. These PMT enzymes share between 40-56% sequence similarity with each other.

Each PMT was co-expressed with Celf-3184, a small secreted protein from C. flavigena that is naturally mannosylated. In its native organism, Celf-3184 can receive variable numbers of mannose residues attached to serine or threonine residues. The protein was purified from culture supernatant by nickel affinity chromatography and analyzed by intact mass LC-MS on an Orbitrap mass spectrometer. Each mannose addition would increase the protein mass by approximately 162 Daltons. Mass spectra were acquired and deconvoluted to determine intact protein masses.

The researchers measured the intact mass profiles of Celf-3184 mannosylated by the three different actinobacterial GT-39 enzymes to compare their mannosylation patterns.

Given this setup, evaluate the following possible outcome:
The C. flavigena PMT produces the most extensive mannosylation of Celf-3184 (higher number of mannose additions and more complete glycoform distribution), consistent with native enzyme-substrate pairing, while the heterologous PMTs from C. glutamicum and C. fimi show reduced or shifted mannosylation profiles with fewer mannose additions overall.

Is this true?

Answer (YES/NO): NO